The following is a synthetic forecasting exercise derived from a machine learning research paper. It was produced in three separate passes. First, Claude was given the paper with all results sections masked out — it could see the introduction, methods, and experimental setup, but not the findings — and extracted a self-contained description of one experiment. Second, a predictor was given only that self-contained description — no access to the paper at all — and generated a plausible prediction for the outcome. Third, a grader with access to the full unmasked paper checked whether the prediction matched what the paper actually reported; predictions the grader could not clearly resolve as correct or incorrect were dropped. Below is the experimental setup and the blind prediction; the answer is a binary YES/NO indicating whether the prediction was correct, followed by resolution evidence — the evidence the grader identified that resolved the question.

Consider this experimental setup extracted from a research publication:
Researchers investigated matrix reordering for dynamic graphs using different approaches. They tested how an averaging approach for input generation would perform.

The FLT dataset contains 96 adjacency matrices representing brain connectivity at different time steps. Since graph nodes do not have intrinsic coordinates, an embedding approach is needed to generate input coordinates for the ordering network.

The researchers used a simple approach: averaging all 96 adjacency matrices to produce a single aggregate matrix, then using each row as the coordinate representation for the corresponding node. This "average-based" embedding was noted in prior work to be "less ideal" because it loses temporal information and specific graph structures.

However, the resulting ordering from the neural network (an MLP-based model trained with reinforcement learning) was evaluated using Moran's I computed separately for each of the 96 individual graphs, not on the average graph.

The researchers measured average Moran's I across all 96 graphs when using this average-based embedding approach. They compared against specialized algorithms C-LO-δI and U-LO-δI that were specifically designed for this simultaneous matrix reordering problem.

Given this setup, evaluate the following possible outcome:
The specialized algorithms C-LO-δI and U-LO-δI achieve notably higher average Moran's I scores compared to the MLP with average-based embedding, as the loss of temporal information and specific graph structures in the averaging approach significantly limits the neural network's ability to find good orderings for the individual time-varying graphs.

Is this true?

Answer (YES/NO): NO